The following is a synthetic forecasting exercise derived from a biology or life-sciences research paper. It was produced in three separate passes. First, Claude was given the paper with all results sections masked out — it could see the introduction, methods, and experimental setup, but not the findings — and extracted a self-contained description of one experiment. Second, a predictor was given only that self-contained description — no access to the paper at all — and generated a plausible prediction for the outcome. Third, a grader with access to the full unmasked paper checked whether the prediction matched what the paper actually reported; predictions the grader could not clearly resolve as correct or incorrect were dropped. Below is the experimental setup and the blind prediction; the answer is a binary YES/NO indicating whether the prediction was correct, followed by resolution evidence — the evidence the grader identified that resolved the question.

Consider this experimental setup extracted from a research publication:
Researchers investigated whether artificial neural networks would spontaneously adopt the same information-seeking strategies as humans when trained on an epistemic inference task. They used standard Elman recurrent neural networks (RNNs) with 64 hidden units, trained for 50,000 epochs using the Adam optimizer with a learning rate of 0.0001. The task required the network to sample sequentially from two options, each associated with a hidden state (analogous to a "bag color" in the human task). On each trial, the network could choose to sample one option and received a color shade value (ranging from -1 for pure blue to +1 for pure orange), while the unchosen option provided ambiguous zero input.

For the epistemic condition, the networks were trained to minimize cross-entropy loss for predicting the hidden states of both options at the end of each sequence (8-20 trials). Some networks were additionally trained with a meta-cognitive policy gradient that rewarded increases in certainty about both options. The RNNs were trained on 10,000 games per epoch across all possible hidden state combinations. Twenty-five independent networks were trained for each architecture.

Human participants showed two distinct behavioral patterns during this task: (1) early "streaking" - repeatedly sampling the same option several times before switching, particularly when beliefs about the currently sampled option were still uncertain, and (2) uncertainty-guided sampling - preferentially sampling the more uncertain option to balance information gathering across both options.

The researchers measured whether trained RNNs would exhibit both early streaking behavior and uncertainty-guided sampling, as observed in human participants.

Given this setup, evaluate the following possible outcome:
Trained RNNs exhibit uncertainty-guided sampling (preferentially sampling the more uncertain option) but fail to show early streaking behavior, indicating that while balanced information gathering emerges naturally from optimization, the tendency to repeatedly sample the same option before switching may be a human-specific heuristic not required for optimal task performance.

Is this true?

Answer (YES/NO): YES